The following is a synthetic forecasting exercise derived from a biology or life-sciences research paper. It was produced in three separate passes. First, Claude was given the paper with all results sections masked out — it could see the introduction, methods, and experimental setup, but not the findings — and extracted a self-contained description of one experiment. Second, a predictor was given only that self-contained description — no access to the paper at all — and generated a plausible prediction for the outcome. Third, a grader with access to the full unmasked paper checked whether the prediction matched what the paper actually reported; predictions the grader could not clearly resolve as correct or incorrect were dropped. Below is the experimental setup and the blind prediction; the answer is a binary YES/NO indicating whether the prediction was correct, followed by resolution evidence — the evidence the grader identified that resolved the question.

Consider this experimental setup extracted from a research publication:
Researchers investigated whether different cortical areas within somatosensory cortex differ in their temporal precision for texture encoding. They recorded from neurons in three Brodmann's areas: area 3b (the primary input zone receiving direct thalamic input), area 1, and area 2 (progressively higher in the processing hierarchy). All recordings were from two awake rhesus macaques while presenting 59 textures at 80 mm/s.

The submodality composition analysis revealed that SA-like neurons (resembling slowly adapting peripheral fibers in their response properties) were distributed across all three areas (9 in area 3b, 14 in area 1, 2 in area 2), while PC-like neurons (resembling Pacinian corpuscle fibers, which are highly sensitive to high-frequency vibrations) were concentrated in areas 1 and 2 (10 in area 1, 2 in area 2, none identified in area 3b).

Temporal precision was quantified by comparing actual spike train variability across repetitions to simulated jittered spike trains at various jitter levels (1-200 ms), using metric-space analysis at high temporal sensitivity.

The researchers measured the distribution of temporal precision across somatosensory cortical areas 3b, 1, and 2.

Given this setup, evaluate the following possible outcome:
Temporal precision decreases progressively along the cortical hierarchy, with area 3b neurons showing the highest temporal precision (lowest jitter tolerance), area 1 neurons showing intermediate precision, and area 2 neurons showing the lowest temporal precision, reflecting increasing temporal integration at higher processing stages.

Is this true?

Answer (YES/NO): NO